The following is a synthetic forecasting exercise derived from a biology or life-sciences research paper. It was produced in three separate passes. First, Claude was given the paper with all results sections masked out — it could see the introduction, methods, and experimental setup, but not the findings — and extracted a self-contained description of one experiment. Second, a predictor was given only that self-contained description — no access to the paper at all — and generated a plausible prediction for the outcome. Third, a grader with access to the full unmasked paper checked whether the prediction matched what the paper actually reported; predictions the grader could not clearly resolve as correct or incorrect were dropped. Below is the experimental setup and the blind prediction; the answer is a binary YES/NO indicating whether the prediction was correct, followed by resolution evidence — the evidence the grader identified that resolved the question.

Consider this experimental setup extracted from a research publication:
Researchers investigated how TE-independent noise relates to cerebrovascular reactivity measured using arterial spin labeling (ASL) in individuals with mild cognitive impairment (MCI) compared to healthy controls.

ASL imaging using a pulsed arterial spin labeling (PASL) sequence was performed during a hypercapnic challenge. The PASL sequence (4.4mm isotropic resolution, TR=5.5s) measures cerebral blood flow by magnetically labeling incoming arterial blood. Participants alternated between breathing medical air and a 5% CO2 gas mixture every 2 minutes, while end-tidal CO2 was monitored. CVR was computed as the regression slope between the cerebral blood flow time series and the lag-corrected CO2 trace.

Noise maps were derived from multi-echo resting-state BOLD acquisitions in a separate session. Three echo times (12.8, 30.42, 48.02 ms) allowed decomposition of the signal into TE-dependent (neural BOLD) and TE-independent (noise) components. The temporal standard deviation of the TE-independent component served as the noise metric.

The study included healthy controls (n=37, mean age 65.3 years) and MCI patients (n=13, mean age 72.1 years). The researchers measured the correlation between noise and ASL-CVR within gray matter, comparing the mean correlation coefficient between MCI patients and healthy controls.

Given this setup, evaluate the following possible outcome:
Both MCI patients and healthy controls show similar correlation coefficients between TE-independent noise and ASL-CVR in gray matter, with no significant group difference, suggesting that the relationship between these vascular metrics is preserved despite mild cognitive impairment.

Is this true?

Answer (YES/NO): YES